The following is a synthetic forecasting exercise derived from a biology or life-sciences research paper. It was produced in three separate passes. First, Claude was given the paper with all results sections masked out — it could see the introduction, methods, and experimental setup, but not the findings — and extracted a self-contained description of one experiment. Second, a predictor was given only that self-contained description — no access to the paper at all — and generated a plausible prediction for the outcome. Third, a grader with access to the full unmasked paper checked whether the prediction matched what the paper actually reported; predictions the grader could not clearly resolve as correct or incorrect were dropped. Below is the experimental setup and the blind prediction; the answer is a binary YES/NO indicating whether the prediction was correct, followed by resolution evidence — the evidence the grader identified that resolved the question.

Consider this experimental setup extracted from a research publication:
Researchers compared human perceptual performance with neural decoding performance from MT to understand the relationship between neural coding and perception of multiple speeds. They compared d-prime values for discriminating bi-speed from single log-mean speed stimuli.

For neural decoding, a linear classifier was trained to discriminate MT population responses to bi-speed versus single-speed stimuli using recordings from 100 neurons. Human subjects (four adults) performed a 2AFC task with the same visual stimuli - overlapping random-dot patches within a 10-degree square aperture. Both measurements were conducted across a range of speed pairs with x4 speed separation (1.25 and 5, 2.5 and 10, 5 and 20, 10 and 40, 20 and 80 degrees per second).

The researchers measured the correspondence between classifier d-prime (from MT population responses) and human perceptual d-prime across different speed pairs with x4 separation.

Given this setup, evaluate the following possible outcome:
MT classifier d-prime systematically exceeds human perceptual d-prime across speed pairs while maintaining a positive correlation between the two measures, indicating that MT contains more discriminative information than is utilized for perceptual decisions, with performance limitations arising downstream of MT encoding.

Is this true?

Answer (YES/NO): NO